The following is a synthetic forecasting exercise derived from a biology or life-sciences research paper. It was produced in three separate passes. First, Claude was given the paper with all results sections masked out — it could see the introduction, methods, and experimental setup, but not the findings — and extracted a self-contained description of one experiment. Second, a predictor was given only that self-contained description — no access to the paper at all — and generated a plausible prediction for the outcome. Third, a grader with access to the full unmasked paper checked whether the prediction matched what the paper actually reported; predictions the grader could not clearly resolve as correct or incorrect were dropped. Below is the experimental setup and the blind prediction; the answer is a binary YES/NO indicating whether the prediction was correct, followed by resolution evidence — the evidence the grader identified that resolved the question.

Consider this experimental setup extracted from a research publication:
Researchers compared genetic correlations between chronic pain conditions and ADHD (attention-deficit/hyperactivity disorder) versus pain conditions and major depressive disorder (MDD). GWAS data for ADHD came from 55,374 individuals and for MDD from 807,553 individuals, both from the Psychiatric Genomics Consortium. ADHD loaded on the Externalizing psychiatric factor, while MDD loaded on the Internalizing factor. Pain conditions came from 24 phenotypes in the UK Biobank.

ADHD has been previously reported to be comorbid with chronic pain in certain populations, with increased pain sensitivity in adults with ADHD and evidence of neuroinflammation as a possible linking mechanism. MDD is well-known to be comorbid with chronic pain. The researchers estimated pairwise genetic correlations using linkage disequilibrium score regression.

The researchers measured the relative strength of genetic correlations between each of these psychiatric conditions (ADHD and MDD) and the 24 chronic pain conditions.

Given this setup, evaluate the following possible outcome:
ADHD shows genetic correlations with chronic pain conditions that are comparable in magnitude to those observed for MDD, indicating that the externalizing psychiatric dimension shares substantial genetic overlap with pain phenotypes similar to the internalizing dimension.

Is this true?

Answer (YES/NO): YES